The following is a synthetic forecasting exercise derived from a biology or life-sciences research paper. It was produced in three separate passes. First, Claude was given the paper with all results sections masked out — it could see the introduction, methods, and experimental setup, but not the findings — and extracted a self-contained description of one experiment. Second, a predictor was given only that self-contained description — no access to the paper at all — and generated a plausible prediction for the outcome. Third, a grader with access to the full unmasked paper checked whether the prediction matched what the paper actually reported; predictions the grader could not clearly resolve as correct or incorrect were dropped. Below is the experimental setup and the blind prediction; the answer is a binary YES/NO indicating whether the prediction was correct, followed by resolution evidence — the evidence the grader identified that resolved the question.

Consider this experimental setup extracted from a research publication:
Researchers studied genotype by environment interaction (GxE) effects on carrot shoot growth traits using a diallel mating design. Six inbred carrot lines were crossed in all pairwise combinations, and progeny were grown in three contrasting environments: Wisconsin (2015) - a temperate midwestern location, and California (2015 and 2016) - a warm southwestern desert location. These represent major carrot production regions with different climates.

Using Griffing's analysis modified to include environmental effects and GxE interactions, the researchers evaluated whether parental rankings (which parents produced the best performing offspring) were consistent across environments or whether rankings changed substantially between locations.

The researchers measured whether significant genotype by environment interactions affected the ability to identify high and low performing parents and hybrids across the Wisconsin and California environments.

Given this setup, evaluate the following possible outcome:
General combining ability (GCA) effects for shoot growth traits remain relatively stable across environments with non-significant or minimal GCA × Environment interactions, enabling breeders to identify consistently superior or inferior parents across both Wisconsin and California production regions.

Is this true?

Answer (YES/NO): NO